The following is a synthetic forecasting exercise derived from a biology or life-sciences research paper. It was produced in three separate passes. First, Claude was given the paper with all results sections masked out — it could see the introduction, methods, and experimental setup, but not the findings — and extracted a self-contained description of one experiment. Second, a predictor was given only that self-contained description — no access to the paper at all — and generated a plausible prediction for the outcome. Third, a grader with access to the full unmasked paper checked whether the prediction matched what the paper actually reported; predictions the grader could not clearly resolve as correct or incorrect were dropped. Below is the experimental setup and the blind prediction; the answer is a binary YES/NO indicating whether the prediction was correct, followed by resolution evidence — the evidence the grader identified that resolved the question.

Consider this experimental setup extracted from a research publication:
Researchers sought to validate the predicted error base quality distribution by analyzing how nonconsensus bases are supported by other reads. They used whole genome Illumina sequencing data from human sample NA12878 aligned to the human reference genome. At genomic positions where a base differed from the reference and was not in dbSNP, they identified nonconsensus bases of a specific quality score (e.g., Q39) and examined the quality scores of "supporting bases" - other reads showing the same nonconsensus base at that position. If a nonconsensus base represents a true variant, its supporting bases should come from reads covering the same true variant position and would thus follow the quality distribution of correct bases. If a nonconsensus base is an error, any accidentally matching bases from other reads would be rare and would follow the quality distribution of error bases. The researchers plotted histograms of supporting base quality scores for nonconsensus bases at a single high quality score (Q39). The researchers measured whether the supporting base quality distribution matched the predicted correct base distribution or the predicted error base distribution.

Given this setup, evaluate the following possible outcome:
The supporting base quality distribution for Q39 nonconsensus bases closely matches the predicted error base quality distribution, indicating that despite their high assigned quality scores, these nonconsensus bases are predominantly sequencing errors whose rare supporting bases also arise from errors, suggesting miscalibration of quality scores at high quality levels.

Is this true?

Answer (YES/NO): NO